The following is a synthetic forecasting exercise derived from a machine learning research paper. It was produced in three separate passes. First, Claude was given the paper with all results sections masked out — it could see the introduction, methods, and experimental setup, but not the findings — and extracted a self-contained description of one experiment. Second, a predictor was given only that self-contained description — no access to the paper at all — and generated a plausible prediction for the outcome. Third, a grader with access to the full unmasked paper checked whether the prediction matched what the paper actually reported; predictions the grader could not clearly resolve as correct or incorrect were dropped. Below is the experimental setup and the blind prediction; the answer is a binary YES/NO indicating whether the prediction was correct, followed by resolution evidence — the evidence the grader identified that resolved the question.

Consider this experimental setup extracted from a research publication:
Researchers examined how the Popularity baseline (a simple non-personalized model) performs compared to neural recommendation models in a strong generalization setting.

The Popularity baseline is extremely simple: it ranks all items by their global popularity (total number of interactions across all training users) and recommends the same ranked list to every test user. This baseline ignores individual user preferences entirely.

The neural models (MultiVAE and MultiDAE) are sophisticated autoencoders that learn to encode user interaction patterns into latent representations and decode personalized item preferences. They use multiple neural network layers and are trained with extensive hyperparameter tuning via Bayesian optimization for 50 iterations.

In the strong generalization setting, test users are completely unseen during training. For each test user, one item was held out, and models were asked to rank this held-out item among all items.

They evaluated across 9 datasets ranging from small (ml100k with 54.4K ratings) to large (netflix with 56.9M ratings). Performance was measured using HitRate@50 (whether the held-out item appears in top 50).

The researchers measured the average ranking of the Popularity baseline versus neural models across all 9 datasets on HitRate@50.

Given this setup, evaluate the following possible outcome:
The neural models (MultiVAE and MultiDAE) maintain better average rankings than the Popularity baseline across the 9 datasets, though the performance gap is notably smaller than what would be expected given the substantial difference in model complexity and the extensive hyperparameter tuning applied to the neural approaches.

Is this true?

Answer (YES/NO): NO